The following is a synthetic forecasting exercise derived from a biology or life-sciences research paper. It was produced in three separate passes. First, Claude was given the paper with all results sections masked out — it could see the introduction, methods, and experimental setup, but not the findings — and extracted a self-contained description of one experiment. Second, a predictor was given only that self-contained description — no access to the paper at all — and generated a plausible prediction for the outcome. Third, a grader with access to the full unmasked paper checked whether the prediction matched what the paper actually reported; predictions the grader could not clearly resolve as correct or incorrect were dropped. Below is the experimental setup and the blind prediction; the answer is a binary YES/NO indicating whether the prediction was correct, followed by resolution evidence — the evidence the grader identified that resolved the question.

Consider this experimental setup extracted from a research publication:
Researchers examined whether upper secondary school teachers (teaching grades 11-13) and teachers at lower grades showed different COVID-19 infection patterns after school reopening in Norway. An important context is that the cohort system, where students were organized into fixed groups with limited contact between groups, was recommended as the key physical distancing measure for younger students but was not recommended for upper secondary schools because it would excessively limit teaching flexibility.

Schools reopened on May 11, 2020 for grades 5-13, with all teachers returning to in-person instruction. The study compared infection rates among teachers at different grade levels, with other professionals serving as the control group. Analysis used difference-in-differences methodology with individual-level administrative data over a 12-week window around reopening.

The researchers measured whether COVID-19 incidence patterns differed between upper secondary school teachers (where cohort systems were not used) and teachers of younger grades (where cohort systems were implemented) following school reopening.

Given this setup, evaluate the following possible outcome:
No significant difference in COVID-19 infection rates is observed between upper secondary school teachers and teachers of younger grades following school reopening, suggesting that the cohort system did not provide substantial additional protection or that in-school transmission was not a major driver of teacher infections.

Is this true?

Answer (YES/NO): NO